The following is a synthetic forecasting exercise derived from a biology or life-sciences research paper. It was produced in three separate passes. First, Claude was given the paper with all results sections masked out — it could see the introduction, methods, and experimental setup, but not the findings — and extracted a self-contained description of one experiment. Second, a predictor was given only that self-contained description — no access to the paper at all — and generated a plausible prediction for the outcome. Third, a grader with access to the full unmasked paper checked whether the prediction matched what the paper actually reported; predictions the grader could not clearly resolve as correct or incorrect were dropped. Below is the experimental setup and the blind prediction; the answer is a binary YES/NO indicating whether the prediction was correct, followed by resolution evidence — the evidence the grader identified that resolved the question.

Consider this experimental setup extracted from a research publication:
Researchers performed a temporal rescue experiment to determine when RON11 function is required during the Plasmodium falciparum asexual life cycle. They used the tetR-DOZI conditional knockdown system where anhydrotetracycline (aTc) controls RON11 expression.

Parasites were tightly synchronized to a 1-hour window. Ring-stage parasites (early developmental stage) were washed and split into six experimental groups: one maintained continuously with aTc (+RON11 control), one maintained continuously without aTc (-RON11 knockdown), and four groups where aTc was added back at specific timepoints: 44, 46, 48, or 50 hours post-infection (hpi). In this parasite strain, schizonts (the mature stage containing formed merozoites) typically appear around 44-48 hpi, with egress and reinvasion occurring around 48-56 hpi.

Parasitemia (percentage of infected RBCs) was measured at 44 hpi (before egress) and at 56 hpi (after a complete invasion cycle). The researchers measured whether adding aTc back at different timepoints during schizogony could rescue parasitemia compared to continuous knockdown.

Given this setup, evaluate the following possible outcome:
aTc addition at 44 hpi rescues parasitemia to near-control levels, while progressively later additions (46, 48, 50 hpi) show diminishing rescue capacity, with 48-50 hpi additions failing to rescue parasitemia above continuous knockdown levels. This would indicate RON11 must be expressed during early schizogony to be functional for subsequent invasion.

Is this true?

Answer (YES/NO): NO